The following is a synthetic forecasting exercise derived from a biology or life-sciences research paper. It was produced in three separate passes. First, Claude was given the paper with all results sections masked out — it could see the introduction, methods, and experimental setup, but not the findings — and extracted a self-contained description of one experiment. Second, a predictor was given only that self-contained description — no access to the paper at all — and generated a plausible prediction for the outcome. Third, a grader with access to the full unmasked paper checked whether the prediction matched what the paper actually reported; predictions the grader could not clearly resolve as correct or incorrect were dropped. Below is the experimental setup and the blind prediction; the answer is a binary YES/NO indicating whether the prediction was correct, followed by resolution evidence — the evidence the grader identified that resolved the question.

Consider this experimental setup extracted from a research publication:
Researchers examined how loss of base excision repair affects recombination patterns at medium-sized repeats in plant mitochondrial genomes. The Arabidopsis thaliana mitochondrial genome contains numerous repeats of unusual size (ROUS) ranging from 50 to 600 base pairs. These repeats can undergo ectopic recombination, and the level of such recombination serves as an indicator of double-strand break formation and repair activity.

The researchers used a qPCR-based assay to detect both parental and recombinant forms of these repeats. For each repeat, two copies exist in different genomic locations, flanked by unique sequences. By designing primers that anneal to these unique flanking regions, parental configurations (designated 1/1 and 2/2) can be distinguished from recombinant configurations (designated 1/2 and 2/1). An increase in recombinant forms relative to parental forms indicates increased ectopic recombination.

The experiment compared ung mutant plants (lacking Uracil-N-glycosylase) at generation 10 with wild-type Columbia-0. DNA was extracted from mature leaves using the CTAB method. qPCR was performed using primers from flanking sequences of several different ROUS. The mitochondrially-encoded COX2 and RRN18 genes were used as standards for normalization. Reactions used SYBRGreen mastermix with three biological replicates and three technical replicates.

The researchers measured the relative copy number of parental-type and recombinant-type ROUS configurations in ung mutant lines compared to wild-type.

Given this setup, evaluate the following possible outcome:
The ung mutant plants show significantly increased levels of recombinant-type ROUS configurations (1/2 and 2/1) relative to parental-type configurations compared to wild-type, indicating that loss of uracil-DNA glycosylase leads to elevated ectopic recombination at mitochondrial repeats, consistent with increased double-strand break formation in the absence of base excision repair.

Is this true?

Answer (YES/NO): NO